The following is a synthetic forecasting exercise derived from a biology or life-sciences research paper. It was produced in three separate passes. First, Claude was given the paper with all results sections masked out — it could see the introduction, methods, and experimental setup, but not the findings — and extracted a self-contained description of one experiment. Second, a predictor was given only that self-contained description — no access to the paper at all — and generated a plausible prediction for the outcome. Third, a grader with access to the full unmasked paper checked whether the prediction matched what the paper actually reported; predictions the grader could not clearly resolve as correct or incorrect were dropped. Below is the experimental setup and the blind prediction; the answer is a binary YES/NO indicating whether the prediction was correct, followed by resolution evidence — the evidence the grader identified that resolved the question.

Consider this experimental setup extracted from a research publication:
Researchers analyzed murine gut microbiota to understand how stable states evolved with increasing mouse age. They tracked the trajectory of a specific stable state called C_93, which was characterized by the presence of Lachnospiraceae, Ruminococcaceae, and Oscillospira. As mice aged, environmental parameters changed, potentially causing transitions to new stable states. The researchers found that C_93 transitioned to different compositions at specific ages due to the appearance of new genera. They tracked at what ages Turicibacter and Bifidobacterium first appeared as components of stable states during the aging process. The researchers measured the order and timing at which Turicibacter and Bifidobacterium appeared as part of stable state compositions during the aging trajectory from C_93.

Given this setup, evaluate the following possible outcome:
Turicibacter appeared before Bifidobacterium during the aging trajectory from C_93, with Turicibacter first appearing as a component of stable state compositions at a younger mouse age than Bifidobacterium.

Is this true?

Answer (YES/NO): YES